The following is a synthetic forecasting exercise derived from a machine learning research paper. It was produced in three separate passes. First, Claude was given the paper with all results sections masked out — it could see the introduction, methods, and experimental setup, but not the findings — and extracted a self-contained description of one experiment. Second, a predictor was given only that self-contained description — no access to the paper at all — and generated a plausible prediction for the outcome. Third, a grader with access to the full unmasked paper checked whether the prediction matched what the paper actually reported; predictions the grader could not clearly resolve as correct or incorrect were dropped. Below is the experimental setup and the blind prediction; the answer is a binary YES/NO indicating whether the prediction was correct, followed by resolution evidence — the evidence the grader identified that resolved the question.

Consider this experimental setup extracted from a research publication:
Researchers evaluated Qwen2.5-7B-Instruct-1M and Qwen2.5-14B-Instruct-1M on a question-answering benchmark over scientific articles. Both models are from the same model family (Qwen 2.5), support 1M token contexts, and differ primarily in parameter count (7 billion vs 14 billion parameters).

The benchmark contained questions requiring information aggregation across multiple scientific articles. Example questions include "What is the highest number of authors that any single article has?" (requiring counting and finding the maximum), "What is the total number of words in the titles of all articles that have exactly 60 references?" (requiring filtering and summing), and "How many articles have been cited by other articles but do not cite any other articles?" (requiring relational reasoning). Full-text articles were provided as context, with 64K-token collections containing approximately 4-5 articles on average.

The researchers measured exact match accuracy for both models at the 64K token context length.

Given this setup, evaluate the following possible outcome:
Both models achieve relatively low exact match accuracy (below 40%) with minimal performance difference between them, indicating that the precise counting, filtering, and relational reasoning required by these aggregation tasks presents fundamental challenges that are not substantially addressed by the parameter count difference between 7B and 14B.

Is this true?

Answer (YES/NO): YES